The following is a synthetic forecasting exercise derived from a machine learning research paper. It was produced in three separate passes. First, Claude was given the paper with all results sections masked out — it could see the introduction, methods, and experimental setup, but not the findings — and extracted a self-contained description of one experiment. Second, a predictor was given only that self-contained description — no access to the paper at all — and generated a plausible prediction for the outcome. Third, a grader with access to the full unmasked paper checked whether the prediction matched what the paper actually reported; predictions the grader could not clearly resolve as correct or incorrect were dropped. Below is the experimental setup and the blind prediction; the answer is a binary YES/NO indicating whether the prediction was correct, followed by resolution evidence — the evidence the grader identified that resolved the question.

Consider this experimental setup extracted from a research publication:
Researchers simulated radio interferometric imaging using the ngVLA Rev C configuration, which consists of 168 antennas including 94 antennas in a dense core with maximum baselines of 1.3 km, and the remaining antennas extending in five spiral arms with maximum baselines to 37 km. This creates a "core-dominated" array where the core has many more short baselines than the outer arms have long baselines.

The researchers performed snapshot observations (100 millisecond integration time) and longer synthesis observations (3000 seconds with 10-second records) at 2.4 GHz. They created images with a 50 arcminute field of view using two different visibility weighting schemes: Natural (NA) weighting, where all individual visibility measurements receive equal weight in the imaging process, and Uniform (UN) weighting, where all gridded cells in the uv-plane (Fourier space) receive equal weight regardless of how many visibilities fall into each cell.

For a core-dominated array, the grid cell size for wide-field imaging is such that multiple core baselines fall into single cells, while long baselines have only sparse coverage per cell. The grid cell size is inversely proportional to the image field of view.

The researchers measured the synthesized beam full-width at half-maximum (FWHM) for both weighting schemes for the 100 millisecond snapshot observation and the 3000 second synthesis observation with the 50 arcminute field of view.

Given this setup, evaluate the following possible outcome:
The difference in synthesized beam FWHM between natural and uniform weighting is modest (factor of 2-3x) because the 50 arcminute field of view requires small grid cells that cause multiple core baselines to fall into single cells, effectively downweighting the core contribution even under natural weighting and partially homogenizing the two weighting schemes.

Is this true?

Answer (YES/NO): NO